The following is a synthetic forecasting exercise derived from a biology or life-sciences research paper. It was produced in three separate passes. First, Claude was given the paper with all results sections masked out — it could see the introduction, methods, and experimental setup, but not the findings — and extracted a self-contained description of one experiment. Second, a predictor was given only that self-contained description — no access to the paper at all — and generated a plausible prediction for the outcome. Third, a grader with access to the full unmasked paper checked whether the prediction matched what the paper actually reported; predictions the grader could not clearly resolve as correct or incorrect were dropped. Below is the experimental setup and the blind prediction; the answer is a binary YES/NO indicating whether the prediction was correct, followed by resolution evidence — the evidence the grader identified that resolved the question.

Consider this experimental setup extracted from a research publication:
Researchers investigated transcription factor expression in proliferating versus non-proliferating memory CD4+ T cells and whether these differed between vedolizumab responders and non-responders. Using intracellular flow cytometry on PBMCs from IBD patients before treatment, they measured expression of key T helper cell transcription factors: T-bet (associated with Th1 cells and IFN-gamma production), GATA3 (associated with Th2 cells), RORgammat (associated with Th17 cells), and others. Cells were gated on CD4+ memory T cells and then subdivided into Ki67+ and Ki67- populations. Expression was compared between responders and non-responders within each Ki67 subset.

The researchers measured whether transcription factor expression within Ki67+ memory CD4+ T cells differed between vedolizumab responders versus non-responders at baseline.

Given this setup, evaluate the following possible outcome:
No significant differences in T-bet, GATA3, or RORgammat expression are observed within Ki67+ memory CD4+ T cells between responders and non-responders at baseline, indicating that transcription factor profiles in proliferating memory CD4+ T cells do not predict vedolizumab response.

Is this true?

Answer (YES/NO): NO